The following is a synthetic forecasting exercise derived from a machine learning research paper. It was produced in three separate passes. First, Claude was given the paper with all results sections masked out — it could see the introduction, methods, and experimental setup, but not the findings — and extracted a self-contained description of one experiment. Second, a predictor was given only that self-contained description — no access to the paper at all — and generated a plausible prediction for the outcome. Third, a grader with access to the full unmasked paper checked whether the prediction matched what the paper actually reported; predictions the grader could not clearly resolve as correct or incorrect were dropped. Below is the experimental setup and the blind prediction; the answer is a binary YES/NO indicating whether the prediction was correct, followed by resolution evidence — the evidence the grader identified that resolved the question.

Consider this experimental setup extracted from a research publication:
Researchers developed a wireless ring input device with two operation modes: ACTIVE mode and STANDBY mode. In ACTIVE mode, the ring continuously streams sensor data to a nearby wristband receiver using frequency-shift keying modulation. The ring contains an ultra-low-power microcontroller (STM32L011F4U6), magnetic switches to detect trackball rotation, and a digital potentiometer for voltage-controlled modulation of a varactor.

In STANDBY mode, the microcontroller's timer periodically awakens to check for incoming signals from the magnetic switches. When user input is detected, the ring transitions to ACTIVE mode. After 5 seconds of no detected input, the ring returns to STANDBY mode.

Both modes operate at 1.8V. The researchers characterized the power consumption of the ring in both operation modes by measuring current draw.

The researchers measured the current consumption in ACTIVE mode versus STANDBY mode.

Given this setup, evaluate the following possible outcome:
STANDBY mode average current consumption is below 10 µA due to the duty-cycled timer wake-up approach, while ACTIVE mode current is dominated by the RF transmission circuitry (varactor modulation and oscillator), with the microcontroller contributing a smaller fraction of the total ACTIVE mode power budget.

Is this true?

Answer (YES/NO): NO